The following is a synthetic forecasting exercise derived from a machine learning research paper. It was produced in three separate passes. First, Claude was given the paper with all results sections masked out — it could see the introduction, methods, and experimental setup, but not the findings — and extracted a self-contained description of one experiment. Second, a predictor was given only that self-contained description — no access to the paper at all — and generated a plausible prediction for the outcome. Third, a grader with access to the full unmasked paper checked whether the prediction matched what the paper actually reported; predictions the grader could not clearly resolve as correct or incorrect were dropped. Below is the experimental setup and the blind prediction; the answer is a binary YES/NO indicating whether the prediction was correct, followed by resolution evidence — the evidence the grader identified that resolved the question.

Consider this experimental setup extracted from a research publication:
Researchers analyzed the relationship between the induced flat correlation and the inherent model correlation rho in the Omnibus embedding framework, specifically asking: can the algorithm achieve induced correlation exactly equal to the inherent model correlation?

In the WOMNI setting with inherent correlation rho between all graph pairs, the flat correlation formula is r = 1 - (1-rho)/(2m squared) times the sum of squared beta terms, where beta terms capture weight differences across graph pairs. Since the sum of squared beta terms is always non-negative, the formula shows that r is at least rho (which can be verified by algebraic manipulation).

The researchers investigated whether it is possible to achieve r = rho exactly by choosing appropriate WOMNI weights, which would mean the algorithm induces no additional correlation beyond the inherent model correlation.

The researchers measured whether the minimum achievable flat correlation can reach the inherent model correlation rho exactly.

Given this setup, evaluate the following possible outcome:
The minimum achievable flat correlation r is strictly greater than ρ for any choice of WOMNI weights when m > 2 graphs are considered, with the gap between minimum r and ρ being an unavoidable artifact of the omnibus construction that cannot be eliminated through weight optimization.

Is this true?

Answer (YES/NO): YES